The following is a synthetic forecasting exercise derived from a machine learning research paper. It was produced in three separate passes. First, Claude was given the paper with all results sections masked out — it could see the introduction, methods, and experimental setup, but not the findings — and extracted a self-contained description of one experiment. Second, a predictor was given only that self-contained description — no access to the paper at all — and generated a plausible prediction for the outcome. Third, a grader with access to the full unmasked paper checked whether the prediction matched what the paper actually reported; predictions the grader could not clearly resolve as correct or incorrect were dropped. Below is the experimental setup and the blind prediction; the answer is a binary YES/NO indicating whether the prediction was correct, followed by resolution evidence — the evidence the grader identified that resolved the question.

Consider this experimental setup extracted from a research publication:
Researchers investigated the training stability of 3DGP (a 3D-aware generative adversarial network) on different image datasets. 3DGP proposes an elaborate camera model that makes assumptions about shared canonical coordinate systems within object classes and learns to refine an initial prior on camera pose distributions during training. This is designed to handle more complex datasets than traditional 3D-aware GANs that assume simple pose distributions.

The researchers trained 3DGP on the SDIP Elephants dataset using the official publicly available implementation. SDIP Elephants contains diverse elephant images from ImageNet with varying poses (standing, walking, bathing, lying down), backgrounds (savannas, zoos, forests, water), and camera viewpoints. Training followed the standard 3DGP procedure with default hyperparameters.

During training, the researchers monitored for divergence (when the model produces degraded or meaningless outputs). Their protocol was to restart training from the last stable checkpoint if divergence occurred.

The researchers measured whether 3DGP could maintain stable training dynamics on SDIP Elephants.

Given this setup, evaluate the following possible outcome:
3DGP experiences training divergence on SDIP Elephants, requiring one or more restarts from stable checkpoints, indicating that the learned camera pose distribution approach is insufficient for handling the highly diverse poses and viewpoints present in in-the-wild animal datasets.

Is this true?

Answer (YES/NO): YES